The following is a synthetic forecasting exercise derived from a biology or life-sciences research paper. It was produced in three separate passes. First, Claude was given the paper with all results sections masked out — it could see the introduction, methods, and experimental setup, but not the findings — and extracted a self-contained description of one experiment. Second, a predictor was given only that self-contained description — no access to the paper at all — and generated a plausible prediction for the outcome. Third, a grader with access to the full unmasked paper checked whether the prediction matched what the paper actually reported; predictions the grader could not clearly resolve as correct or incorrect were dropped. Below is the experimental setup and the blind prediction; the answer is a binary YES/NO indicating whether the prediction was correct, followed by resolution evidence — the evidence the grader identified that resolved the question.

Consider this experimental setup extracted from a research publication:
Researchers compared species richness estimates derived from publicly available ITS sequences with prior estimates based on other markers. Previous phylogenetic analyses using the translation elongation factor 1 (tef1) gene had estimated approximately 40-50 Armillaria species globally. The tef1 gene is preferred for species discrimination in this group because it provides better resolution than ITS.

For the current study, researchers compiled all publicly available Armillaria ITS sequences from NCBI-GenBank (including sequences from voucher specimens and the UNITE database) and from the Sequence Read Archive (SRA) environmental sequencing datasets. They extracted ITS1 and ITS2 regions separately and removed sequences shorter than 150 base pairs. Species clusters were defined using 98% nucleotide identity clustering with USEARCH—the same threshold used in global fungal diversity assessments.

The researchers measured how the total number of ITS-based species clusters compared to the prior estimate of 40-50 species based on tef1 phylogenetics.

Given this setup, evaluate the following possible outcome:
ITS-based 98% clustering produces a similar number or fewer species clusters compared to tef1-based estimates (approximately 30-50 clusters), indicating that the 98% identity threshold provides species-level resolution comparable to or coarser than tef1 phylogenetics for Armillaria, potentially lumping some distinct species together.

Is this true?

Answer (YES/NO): NO